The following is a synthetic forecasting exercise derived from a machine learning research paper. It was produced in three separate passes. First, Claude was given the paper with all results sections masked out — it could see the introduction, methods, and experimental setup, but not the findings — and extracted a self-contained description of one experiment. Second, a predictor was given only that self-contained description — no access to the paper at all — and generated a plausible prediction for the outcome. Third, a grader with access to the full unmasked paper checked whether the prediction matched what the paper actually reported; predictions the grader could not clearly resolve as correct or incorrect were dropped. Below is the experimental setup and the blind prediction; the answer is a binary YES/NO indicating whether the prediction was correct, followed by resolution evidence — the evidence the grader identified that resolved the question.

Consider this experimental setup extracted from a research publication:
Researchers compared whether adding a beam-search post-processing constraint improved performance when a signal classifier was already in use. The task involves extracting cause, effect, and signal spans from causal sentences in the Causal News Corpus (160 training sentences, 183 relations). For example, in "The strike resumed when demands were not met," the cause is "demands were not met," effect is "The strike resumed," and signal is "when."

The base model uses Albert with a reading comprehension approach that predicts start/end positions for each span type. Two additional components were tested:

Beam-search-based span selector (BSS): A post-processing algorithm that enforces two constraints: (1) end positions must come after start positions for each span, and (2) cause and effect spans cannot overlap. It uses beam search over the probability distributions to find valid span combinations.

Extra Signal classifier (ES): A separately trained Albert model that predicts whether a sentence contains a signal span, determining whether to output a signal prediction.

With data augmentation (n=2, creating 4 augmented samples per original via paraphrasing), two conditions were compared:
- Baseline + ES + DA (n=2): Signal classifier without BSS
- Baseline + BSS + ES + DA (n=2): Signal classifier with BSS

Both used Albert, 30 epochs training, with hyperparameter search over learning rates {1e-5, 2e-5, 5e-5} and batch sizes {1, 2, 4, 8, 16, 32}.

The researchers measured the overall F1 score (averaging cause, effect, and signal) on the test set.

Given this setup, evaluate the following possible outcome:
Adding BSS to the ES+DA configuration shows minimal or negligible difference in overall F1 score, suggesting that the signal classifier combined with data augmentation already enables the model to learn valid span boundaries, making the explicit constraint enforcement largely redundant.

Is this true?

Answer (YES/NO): NO